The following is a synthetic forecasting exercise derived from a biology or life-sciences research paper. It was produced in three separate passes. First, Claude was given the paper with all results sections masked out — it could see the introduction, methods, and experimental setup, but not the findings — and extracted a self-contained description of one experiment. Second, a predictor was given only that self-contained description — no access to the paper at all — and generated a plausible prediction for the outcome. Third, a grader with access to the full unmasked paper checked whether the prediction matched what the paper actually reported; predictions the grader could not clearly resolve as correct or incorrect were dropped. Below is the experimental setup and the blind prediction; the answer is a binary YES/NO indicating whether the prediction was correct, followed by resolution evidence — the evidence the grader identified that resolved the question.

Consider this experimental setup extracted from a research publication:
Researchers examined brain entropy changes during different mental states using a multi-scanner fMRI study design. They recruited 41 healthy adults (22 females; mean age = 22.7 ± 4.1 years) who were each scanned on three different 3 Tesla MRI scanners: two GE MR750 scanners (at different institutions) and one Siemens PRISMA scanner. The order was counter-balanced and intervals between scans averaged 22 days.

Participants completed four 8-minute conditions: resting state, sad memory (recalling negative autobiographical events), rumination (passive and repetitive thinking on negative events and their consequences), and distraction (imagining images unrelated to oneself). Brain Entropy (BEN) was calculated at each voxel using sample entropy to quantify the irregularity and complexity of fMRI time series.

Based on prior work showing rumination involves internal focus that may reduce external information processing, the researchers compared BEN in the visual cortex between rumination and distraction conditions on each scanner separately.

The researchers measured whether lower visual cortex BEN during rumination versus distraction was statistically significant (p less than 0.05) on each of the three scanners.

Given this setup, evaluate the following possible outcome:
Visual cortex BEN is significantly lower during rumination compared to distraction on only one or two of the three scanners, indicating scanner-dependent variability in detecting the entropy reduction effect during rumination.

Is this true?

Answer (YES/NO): YES